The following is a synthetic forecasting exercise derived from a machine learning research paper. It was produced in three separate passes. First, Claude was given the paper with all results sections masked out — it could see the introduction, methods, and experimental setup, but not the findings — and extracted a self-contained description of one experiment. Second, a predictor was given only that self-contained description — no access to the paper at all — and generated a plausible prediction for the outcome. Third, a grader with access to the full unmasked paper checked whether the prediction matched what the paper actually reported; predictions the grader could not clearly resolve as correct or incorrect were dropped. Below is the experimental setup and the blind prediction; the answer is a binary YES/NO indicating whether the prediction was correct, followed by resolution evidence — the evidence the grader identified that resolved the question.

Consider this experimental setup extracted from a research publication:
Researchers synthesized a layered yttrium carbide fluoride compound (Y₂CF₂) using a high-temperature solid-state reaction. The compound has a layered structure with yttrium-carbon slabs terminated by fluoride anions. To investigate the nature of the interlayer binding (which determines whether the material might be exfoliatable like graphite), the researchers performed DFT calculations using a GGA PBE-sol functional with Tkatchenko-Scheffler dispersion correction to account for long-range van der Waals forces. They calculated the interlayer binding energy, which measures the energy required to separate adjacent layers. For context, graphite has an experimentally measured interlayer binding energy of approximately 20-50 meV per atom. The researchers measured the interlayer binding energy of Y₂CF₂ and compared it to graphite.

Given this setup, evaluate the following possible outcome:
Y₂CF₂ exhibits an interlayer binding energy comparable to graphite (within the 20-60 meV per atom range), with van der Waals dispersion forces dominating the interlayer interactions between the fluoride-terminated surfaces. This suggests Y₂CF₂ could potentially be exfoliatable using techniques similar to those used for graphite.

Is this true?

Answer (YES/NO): NO